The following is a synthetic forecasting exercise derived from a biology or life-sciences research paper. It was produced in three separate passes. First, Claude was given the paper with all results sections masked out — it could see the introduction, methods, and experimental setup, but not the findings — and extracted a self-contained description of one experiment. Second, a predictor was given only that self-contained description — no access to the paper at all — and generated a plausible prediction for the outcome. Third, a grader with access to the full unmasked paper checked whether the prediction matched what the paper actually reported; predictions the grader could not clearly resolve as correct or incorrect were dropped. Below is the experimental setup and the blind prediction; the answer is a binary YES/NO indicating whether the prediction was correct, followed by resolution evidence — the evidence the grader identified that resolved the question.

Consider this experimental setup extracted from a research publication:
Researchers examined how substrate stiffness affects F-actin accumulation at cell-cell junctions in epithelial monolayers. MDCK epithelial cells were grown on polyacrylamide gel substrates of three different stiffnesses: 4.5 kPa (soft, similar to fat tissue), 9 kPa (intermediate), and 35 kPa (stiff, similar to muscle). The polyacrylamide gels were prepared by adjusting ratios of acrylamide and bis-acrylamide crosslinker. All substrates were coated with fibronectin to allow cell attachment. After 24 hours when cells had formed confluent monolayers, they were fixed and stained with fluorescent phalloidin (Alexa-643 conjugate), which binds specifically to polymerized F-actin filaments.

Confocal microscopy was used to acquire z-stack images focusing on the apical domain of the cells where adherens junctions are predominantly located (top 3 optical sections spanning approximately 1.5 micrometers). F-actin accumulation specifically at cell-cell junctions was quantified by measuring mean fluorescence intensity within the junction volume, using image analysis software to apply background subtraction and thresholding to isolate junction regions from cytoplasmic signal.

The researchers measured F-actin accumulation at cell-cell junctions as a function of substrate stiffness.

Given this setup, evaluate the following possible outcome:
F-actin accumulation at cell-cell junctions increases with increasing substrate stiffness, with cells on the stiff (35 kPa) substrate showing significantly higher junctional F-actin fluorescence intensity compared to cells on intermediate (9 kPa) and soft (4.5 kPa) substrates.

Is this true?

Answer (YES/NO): YES